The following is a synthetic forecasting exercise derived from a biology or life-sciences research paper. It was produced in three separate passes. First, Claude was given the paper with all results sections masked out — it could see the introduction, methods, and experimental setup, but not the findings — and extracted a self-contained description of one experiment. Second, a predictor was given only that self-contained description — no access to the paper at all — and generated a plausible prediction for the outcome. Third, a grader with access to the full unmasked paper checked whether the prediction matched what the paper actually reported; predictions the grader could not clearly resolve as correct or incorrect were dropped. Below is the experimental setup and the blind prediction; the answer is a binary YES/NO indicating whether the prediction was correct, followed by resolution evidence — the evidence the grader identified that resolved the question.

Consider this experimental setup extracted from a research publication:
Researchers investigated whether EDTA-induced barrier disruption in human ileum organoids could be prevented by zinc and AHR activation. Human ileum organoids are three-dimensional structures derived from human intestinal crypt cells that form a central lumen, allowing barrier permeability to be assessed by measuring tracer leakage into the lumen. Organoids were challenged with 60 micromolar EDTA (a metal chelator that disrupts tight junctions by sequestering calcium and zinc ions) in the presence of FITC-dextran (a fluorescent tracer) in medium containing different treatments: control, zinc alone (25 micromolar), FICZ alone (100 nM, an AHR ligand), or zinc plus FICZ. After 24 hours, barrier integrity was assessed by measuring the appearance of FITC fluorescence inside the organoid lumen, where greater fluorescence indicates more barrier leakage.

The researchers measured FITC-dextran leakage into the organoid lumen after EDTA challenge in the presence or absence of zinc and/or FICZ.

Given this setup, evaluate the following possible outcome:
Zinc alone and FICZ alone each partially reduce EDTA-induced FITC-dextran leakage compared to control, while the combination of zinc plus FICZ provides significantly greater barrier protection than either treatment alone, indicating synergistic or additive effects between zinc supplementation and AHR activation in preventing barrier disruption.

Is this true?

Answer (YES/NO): YES